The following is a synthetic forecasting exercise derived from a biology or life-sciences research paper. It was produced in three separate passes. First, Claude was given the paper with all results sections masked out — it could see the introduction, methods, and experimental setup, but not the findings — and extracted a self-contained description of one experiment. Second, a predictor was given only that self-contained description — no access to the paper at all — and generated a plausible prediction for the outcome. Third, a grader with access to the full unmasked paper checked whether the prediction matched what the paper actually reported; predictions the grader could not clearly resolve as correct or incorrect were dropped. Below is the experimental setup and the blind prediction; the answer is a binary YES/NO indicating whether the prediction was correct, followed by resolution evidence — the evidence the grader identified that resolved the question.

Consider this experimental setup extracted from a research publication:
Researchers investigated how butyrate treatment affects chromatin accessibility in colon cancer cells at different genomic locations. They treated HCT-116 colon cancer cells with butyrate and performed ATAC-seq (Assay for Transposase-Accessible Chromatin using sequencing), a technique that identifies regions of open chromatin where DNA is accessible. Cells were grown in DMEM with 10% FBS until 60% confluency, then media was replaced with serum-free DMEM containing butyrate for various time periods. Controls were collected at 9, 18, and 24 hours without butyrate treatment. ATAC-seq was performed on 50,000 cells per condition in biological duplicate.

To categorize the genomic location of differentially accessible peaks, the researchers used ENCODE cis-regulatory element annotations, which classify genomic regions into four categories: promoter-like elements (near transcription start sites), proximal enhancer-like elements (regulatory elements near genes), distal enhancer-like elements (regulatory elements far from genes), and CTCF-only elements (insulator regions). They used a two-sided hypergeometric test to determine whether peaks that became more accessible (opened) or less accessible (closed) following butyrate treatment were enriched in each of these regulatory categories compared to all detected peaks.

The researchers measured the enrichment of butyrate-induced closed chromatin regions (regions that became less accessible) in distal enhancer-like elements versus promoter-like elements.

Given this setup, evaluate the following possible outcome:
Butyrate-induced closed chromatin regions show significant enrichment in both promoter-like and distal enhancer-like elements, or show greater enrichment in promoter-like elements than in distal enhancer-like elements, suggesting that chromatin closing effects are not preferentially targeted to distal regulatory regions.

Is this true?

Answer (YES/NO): NO